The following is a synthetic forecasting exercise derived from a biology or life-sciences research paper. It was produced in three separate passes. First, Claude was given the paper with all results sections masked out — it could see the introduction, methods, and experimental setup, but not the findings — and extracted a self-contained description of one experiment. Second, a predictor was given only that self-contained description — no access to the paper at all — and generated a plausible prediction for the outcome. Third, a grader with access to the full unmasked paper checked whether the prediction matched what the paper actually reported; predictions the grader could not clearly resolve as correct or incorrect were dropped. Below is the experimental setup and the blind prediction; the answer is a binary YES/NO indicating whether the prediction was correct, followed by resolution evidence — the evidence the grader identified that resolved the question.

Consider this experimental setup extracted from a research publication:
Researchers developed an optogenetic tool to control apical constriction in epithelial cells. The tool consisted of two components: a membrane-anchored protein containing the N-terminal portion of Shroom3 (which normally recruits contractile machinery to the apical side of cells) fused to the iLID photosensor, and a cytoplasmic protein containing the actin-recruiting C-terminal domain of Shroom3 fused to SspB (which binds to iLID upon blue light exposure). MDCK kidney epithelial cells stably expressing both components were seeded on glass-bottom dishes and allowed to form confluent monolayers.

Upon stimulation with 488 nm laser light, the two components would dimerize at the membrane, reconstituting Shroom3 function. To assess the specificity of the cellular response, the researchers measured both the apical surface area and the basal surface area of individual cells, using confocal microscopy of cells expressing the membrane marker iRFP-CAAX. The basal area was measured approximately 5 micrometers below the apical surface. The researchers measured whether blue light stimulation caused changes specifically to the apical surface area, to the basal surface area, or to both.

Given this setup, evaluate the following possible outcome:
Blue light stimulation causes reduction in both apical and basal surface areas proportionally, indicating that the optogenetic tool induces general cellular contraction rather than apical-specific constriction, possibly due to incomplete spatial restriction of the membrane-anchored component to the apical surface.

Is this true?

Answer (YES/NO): NO